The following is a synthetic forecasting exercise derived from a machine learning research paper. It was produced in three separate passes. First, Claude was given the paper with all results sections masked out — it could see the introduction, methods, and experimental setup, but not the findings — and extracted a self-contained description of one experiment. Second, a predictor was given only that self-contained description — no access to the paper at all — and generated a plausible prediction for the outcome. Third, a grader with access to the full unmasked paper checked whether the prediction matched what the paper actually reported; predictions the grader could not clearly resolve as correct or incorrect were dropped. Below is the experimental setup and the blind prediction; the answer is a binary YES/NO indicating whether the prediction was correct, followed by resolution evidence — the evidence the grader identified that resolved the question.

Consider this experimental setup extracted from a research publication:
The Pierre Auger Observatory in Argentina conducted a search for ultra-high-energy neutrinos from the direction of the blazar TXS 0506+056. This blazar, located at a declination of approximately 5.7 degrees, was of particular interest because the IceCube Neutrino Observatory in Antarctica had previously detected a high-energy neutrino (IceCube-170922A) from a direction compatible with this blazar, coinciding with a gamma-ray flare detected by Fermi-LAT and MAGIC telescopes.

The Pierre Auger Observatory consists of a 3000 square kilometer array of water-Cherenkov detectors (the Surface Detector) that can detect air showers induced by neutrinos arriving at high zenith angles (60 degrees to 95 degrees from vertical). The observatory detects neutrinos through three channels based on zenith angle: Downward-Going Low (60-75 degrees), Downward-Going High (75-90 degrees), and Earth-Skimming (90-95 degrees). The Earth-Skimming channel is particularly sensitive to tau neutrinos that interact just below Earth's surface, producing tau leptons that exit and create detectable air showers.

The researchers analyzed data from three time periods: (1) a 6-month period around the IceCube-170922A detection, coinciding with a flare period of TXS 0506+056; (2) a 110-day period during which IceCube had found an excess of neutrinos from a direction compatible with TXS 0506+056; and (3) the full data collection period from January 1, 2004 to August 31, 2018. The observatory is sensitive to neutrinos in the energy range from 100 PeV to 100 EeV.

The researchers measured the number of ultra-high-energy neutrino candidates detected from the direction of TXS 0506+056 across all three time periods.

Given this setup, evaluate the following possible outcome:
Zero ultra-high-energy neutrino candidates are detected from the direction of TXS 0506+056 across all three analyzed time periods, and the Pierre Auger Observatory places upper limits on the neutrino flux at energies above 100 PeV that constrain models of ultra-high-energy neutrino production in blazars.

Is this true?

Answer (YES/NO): YES